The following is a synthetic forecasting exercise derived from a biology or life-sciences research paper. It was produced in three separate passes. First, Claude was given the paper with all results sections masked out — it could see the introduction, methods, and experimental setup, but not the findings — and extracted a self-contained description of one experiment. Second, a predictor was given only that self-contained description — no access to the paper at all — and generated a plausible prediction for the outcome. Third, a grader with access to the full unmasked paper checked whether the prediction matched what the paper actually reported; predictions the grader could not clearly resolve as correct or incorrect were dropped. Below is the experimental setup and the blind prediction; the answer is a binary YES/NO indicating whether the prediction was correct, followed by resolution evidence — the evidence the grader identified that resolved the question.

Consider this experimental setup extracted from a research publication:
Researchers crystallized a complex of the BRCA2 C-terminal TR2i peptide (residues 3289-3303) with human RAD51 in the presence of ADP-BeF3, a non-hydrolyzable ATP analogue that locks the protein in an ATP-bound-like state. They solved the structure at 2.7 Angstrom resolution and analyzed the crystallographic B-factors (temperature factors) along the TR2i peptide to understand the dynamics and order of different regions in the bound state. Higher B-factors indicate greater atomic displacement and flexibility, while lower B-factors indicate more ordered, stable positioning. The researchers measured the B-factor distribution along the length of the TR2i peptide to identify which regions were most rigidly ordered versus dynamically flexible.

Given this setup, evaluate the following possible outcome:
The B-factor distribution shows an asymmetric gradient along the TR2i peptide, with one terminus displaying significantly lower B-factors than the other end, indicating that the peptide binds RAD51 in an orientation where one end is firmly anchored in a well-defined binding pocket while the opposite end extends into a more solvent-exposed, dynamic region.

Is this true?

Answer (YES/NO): NO